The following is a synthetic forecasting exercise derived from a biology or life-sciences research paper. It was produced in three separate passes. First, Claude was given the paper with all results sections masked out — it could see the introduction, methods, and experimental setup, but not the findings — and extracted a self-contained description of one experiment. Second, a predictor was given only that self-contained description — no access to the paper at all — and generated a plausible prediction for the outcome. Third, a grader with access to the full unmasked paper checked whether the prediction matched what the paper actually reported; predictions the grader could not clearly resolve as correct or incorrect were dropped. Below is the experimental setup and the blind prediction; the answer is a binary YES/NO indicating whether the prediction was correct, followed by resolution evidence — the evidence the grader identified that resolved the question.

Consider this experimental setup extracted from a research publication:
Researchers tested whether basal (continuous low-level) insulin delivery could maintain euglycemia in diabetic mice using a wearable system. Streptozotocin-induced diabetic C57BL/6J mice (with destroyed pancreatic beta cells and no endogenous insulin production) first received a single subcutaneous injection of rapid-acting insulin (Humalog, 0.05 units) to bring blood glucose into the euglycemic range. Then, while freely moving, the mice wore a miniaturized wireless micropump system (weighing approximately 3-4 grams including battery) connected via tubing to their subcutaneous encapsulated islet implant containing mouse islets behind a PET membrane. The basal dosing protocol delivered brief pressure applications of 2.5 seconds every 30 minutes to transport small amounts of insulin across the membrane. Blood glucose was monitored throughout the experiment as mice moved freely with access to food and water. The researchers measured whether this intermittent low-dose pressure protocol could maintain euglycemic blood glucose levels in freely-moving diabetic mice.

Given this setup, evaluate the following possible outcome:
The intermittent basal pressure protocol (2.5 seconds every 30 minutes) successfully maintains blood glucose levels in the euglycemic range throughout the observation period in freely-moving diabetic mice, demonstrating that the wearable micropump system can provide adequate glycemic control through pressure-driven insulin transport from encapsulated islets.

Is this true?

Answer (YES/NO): YES